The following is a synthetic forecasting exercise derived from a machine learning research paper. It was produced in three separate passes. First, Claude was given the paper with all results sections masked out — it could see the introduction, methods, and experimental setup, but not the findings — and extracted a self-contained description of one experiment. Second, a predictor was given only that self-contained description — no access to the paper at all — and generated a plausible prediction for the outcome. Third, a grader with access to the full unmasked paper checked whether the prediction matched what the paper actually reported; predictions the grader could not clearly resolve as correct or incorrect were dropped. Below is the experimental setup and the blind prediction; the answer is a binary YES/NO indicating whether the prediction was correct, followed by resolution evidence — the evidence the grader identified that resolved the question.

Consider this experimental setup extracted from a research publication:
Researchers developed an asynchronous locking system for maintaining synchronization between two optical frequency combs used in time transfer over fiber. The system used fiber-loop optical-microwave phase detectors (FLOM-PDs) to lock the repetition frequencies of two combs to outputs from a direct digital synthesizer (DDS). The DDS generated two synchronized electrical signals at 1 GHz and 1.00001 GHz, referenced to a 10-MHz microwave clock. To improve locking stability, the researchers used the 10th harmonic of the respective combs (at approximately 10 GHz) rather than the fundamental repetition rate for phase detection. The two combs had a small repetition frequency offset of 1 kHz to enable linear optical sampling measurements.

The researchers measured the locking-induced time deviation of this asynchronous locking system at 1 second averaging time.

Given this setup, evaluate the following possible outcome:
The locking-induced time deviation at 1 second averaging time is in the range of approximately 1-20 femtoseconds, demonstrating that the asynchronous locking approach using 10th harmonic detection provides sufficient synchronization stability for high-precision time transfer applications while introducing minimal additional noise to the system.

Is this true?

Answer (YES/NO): NO